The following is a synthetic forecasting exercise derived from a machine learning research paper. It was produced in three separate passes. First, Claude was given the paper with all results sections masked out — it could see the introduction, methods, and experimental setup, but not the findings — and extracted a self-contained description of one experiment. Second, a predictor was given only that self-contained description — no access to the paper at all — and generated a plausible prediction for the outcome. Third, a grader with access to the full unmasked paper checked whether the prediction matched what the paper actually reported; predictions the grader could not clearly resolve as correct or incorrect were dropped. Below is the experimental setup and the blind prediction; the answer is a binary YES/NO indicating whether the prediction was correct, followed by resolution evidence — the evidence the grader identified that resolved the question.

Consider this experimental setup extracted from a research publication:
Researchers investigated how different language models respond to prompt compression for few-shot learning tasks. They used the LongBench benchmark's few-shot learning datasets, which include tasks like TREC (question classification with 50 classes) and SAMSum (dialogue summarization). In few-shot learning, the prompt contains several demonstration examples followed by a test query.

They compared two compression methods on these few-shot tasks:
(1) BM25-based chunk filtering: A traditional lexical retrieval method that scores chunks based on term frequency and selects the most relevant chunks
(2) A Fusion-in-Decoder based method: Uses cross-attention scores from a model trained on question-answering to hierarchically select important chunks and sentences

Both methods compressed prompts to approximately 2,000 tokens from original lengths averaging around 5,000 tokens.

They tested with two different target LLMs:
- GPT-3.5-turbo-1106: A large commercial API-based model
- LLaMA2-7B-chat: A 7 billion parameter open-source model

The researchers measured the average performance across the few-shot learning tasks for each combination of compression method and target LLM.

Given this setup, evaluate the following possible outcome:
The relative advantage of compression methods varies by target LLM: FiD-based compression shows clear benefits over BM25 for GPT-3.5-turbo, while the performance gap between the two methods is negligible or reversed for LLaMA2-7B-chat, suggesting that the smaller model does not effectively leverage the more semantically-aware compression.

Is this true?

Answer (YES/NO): NO